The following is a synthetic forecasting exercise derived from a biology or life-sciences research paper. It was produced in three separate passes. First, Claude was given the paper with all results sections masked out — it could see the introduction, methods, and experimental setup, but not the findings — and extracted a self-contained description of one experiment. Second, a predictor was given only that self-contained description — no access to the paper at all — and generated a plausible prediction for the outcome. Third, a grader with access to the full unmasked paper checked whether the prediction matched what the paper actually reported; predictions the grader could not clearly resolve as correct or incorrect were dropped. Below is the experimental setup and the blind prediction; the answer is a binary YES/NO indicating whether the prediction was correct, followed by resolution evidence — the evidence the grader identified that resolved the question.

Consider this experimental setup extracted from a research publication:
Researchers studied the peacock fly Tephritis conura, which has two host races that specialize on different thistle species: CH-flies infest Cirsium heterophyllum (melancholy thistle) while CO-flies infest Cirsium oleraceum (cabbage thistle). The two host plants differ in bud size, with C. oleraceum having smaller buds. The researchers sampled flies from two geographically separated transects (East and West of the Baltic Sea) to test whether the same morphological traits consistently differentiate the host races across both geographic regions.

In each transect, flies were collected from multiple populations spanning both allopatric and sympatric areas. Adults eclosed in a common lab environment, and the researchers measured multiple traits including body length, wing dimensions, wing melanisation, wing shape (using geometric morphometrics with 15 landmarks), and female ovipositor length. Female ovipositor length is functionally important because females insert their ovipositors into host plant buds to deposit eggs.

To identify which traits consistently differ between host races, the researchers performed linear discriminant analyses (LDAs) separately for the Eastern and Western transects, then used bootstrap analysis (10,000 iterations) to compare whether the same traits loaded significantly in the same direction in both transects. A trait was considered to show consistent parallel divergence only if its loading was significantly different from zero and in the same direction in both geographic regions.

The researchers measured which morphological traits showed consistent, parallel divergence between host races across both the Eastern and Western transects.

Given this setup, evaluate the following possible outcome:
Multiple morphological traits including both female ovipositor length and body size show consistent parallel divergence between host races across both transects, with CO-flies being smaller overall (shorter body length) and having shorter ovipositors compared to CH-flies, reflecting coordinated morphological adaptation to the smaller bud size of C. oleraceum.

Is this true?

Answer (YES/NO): NO